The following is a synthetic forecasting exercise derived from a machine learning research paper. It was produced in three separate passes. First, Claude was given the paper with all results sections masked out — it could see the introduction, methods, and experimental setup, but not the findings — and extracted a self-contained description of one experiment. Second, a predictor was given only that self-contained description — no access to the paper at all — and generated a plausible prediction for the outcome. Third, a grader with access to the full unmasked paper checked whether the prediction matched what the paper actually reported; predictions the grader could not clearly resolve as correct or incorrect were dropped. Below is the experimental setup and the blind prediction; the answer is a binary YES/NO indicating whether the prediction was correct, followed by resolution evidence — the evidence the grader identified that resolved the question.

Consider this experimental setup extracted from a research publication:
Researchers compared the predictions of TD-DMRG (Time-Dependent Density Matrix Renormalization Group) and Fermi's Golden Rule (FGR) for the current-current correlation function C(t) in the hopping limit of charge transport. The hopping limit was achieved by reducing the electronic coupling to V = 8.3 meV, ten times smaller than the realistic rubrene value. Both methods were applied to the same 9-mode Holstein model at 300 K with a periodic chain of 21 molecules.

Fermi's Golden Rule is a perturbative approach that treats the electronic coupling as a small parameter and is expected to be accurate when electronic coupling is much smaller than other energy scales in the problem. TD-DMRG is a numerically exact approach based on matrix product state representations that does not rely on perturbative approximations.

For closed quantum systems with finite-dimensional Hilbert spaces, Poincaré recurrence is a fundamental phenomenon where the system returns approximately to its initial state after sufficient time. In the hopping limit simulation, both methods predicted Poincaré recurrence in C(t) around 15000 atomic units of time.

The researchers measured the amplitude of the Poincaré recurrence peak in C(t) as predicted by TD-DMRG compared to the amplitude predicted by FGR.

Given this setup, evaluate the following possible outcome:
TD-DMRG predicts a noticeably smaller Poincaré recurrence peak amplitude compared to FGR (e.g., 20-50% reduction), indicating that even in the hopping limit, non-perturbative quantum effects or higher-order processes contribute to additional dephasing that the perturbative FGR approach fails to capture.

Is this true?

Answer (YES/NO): NO